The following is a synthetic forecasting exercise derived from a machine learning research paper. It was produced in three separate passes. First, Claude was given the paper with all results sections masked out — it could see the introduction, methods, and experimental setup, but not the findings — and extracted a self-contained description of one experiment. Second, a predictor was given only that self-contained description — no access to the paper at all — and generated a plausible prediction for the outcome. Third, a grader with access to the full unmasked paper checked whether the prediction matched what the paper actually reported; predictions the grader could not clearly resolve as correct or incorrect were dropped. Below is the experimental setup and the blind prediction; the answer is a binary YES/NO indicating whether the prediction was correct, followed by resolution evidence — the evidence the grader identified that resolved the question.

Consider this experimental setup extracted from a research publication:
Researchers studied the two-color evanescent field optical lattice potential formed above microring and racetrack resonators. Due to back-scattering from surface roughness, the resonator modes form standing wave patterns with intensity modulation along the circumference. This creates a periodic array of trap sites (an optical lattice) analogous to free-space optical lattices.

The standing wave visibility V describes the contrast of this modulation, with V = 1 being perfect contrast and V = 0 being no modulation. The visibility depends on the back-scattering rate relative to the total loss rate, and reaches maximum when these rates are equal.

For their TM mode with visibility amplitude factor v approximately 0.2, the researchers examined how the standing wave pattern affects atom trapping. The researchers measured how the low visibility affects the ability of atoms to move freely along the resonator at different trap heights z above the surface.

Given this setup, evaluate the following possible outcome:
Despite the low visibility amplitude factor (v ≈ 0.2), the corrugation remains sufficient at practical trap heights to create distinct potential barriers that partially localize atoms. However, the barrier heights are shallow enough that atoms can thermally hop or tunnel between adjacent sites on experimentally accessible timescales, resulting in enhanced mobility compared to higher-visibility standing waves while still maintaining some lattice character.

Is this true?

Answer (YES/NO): NO